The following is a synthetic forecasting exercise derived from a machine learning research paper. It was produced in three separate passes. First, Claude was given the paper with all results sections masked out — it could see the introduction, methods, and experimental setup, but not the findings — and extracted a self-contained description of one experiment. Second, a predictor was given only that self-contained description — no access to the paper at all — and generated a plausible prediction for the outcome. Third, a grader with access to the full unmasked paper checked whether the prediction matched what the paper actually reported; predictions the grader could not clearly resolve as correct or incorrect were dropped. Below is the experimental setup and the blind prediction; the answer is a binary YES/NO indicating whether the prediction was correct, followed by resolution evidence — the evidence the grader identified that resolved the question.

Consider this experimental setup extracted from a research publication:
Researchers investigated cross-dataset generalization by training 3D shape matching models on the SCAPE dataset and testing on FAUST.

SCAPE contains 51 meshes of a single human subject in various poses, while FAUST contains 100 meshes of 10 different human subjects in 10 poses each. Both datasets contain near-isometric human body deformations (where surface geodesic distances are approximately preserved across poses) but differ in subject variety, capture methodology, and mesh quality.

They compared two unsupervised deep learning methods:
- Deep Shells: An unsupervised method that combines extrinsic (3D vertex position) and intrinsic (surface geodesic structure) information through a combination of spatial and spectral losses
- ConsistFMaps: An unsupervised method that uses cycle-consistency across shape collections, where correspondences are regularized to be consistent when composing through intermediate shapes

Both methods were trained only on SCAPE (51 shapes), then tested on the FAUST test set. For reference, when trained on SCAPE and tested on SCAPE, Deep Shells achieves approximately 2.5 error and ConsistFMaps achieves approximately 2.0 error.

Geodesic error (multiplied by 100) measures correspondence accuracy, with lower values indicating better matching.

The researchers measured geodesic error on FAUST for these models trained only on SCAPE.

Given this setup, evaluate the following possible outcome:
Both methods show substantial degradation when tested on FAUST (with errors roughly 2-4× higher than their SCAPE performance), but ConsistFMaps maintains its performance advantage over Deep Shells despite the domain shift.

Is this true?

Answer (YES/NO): NO